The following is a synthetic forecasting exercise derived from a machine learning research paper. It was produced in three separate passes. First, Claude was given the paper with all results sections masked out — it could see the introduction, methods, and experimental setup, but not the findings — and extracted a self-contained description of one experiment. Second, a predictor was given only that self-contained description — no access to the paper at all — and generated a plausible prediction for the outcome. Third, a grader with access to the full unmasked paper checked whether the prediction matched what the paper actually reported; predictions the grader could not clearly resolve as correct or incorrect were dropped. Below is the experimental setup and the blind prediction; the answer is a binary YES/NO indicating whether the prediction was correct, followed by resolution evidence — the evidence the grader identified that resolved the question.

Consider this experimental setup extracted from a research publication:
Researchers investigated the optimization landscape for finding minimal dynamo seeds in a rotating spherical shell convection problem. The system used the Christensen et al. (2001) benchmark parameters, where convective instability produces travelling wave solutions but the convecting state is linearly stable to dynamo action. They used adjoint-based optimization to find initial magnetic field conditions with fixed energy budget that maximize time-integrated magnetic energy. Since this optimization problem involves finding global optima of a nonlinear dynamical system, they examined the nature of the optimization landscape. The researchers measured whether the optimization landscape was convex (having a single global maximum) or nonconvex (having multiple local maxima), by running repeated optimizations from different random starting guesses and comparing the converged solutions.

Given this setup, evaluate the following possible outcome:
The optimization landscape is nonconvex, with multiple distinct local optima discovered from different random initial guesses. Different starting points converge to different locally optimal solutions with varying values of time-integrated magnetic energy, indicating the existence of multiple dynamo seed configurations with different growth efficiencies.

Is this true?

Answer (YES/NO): YES